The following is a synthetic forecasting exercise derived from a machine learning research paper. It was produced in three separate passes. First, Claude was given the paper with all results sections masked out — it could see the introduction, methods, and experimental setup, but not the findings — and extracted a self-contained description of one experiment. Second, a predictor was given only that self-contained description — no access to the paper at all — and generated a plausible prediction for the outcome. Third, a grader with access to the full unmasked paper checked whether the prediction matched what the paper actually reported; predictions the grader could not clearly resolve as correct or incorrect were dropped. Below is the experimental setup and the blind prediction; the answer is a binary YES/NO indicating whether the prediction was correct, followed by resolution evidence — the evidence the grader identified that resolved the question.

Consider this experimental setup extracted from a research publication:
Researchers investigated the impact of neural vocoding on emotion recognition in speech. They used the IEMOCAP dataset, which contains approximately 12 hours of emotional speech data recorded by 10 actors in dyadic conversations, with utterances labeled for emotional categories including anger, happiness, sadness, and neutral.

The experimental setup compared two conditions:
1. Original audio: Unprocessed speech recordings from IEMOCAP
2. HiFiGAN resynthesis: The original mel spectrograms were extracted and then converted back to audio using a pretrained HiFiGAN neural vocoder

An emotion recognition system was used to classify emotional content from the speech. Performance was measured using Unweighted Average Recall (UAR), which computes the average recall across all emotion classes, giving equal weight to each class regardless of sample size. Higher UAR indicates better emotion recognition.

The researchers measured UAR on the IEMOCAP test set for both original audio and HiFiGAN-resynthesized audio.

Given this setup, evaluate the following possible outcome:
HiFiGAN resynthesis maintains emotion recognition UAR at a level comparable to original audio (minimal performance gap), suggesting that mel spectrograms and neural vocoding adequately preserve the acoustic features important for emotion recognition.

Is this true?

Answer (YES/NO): NO